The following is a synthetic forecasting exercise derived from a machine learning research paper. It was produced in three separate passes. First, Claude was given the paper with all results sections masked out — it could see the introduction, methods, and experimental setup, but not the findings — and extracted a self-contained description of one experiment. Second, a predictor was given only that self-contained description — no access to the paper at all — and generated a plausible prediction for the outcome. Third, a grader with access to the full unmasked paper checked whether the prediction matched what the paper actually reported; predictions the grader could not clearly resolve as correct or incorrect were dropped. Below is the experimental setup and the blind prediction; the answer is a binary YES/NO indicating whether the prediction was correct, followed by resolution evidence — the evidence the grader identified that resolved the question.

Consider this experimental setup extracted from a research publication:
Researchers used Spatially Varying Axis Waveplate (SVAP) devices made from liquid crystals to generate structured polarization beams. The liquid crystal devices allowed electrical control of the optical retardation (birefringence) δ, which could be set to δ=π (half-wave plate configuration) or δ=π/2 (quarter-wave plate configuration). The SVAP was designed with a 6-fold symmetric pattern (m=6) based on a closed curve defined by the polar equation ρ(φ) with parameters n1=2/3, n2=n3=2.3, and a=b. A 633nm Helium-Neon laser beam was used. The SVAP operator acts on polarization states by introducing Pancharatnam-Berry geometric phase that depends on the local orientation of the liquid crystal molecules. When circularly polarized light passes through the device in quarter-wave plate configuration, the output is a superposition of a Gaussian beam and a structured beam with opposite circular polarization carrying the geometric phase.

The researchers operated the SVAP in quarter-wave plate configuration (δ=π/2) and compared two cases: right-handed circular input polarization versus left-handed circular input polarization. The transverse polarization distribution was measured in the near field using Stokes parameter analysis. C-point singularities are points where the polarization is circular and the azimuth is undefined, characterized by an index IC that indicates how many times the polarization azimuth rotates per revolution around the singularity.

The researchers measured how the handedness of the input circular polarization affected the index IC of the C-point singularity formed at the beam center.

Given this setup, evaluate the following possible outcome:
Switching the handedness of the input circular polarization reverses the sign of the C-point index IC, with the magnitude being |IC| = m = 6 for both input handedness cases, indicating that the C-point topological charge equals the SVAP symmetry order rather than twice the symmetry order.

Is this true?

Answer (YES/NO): NO